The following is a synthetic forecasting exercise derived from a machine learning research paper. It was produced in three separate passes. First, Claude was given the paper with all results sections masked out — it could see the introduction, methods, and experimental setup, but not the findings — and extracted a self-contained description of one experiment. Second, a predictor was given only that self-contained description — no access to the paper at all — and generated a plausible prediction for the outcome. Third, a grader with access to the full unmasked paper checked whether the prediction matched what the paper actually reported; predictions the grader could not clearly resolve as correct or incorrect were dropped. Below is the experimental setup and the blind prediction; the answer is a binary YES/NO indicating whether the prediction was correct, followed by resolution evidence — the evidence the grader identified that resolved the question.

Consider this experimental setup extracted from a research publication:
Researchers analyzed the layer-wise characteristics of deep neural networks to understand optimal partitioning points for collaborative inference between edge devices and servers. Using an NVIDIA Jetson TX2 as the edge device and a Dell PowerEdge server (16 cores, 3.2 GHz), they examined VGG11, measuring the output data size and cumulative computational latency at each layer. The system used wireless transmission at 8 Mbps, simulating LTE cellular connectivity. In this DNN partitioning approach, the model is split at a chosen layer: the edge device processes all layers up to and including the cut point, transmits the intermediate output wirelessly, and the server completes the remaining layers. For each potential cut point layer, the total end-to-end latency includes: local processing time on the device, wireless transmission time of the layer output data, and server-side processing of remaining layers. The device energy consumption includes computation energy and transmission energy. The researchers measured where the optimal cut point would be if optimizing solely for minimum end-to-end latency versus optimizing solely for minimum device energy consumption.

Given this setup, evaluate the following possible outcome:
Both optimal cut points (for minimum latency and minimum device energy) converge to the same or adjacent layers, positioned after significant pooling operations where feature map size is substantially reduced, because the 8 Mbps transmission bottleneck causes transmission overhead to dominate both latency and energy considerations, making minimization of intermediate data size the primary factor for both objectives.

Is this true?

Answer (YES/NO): NO